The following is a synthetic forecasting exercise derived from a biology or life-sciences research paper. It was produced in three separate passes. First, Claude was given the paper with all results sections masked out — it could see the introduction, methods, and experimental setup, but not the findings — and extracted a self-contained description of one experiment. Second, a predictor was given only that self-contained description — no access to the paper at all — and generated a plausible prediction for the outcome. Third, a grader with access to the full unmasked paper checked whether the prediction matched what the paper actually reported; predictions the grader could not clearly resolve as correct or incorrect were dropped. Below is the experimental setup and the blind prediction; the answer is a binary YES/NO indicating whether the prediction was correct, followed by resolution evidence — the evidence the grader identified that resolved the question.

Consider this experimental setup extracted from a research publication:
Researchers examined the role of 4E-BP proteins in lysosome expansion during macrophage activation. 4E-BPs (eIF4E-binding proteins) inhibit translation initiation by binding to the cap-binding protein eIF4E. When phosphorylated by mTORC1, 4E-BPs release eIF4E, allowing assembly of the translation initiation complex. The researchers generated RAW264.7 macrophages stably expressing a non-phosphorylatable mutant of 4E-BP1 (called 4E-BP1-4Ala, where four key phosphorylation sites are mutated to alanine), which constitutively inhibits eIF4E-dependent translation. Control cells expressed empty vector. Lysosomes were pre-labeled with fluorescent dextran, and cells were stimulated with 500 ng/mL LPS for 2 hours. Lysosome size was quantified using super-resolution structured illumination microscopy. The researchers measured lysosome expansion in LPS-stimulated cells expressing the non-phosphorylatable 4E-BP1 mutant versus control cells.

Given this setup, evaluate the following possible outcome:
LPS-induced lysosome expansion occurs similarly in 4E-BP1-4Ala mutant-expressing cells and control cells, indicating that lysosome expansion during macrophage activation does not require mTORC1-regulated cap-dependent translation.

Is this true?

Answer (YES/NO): NO